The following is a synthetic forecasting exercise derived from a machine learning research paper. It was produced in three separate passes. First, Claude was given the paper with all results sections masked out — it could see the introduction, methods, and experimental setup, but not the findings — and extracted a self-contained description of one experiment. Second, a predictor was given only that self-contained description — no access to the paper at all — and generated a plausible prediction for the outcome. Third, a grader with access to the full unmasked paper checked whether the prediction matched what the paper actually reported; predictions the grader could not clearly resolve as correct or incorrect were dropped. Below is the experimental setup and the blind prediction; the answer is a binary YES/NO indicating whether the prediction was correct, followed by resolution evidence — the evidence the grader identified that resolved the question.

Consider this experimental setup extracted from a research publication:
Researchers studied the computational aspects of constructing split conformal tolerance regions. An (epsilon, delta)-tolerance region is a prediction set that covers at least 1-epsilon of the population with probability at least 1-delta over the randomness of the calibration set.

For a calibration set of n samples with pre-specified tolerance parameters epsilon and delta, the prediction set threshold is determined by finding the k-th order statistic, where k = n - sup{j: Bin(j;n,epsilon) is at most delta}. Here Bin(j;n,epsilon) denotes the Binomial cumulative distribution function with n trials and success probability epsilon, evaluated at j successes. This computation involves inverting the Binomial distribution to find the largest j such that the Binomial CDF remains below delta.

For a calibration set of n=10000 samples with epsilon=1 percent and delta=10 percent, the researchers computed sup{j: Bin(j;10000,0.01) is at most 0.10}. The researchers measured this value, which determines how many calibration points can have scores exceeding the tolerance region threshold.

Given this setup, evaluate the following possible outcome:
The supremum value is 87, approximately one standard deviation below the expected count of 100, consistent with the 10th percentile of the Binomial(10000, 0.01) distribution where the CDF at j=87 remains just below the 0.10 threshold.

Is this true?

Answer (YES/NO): NO